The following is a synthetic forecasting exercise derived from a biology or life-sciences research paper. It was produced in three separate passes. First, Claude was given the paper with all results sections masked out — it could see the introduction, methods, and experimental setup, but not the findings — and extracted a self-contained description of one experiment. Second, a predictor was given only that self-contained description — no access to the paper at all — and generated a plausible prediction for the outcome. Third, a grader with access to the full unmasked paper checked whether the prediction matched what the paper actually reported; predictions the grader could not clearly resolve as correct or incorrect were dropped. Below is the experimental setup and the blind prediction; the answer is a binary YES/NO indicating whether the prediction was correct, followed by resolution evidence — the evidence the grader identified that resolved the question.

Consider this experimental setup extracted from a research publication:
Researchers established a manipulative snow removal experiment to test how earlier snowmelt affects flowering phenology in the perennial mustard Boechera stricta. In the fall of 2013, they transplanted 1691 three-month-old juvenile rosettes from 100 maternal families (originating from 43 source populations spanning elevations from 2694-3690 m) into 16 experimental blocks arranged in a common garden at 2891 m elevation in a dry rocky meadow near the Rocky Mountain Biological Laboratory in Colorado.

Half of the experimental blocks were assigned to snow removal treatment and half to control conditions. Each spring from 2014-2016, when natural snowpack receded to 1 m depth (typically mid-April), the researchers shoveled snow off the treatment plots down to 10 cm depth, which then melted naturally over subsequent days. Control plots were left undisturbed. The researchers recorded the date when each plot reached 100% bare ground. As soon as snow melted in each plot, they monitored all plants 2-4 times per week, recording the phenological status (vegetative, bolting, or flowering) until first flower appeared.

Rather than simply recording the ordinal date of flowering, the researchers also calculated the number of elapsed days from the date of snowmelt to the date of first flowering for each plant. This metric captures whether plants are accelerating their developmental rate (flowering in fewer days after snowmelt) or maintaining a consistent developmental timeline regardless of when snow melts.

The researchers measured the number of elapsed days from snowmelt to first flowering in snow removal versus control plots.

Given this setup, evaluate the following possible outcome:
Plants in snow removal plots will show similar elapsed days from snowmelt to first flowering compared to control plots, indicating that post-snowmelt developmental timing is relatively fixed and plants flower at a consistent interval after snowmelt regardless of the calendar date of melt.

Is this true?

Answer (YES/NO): NO